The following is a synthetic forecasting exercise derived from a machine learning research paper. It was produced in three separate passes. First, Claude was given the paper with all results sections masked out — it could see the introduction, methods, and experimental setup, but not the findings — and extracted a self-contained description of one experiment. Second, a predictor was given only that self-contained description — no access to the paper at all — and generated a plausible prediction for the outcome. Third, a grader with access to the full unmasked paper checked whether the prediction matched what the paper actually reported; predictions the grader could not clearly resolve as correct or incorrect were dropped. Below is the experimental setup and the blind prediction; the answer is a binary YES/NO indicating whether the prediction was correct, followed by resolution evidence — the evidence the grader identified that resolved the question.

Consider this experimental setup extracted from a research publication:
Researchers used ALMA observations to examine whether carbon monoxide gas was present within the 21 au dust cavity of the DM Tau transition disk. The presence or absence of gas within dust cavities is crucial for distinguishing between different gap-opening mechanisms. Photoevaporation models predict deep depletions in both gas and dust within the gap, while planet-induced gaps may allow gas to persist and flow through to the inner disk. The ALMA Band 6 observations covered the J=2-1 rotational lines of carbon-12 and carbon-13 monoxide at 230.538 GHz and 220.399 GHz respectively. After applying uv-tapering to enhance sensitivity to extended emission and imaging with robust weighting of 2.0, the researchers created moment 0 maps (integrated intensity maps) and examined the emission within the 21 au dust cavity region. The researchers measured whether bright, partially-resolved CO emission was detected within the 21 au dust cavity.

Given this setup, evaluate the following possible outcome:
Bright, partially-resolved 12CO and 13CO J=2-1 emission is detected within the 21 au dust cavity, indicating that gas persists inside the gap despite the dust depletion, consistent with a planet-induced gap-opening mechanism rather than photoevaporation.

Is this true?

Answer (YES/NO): YES